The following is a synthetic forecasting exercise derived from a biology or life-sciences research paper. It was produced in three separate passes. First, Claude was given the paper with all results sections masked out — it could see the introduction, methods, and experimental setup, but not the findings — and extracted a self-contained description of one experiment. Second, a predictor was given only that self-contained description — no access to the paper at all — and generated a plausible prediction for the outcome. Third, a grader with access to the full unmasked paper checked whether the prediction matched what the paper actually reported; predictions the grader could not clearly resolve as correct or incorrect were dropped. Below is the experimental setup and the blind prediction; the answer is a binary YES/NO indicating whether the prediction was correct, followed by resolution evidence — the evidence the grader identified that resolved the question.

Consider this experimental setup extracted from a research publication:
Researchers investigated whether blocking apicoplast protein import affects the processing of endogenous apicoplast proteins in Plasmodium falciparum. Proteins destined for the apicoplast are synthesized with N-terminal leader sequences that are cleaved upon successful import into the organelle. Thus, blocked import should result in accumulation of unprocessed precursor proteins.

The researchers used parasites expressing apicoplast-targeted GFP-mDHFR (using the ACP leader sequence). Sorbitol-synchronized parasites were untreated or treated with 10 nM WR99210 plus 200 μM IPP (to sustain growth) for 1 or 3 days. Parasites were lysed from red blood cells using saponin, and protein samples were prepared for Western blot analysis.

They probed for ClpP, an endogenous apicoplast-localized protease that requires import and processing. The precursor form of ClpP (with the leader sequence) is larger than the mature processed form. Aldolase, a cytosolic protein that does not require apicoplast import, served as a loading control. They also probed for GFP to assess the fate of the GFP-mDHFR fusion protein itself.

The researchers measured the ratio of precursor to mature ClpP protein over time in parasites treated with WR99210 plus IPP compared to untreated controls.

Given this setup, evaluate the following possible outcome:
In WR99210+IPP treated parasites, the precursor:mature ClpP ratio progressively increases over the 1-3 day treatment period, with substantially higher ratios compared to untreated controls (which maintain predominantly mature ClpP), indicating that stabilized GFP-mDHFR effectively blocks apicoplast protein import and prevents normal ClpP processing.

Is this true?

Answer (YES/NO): YES